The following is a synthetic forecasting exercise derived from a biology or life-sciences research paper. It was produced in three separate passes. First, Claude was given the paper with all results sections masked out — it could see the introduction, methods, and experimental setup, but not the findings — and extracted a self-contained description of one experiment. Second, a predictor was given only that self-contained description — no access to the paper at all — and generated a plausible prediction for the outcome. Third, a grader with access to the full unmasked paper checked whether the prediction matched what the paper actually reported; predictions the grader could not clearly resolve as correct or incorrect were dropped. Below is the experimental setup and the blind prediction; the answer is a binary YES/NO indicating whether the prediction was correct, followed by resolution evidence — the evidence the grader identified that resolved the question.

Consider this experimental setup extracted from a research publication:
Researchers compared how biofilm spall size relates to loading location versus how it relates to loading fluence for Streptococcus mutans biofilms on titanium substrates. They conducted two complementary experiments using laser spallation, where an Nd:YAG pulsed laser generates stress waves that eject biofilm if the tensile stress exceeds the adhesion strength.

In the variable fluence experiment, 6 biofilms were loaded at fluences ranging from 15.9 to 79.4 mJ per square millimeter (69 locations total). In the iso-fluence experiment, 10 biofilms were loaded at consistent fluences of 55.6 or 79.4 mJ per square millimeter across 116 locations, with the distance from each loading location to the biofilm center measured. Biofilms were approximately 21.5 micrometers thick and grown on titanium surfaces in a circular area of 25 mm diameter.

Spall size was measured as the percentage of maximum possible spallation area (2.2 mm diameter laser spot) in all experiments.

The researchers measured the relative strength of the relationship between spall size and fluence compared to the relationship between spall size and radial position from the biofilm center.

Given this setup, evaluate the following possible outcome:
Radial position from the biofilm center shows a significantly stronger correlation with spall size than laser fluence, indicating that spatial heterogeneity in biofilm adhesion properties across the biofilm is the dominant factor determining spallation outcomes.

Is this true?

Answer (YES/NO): NO